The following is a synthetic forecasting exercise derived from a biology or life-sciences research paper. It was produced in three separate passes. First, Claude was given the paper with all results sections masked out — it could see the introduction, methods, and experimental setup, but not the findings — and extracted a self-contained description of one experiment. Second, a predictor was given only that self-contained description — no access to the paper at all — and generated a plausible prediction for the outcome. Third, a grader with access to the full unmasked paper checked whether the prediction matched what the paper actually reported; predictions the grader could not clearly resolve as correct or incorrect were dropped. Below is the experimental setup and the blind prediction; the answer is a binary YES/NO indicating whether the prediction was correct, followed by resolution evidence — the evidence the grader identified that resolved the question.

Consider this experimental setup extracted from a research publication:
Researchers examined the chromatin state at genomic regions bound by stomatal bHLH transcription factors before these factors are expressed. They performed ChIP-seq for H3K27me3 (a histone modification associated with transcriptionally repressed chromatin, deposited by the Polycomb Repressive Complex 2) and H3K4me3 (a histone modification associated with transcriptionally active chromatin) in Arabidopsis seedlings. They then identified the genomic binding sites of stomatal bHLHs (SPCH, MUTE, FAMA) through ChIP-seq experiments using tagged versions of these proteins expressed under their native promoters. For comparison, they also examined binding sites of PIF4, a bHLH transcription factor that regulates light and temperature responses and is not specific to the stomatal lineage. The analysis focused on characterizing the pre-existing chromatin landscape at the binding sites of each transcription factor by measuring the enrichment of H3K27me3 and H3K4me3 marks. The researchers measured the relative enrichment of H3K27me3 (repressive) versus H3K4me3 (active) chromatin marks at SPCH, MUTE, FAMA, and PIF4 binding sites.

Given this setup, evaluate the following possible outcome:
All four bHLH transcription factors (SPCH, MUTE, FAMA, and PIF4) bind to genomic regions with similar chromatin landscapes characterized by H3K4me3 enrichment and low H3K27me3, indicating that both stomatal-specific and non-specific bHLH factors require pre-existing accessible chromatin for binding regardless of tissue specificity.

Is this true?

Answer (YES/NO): NO